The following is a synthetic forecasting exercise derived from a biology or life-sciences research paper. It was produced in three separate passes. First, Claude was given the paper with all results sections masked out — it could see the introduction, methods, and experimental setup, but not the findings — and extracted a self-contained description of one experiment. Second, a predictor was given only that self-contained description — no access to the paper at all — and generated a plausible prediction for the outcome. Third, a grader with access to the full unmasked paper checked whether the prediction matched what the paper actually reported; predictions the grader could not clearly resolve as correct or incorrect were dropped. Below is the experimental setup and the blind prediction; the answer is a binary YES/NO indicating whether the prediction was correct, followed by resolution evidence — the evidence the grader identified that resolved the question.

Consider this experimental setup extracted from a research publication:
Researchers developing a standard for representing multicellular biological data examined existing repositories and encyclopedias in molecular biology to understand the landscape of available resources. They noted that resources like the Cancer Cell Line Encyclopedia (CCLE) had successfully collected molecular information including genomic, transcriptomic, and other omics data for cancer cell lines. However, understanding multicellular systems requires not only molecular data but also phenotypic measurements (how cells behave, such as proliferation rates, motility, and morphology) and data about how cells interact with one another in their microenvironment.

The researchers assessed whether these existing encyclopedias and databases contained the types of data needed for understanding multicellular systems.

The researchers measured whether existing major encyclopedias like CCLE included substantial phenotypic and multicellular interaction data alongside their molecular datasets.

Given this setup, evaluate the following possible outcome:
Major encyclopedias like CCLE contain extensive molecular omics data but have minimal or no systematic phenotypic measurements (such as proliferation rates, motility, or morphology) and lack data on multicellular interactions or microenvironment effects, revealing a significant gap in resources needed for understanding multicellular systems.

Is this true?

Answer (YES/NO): YES